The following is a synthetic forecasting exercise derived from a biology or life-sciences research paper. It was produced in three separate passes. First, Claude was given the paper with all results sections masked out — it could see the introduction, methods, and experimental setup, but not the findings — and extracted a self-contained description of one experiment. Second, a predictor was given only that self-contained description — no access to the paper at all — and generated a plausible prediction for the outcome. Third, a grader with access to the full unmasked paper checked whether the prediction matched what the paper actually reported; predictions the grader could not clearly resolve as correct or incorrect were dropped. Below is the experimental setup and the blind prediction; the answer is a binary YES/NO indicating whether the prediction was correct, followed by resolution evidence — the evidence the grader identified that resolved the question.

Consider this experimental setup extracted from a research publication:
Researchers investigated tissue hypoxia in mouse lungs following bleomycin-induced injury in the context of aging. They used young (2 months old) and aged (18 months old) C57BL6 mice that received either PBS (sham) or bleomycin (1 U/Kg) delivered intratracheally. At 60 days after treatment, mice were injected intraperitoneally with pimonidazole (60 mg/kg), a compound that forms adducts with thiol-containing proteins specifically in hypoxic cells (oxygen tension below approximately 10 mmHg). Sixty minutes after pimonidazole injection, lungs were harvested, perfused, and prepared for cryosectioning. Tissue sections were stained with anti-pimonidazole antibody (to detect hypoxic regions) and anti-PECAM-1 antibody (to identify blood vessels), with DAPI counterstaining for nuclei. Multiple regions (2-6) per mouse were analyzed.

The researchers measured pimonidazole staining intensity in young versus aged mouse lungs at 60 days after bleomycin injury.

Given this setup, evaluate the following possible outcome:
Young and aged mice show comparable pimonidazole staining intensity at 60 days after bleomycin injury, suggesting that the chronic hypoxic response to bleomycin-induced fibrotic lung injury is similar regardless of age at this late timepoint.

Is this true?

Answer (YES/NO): NO